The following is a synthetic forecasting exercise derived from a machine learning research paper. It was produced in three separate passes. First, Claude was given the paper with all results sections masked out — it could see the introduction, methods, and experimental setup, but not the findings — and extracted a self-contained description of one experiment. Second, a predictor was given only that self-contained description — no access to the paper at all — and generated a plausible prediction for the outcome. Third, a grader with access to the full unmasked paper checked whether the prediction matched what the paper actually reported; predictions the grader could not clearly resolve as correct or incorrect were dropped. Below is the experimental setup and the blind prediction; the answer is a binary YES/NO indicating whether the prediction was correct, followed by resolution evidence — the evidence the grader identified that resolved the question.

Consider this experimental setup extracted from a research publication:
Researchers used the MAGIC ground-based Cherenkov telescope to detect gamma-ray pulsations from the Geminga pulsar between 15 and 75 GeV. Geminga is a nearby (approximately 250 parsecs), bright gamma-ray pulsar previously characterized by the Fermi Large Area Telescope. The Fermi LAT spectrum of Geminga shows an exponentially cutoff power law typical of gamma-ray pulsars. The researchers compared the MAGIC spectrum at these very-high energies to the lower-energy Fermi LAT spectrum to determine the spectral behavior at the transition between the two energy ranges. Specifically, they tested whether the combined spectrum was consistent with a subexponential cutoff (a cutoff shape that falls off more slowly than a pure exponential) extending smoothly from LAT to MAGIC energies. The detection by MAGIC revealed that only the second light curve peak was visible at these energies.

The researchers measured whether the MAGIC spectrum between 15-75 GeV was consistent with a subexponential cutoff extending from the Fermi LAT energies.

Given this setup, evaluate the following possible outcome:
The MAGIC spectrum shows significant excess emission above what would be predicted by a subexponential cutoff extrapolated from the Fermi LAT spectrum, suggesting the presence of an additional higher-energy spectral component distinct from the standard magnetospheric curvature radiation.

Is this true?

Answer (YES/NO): YES